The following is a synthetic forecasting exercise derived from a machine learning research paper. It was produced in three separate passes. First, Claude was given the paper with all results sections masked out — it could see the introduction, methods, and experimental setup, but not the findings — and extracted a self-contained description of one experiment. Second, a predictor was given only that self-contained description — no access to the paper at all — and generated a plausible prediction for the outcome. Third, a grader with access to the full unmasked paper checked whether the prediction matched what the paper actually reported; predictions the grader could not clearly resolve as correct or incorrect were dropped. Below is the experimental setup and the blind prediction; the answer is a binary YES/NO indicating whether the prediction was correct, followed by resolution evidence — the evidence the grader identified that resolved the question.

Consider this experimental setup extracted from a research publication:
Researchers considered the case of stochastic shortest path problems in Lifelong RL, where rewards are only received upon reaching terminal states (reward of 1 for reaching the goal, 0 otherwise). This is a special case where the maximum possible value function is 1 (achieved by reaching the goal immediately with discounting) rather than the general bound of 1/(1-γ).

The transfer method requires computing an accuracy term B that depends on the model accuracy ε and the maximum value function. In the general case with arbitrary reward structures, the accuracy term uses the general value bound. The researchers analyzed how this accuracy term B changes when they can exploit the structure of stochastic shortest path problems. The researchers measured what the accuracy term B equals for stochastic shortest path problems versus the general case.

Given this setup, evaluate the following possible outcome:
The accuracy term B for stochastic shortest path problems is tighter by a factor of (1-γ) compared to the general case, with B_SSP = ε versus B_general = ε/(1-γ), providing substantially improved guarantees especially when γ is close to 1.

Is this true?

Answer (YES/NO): NO